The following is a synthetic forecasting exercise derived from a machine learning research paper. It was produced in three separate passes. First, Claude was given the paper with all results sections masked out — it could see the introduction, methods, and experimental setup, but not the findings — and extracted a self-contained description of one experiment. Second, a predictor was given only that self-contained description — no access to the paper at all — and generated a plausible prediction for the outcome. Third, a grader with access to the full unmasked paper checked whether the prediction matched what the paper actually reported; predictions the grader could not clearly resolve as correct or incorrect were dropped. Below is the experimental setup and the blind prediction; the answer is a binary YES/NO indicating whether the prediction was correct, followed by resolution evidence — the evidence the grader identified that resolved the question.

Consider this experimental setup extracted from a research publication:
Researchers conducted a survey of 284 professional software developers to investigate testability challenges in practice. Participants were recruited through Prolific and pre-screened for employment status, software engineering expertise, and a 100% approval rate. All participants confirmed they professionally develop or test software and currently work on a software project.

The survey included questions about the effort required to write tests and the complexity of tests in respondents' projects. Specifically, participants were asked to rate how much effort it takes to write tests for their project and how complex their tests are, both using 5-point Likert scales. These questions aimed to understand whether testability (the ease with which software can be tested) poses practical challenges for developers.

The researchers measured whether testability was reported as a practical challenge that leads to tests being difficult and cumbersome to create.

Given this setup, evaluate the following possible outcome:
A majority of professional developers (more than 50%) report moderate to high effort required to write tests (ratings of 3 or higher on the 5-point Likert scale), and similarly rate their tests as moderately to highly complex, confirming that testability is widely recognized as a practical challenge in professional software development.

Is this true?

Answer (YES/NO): YES